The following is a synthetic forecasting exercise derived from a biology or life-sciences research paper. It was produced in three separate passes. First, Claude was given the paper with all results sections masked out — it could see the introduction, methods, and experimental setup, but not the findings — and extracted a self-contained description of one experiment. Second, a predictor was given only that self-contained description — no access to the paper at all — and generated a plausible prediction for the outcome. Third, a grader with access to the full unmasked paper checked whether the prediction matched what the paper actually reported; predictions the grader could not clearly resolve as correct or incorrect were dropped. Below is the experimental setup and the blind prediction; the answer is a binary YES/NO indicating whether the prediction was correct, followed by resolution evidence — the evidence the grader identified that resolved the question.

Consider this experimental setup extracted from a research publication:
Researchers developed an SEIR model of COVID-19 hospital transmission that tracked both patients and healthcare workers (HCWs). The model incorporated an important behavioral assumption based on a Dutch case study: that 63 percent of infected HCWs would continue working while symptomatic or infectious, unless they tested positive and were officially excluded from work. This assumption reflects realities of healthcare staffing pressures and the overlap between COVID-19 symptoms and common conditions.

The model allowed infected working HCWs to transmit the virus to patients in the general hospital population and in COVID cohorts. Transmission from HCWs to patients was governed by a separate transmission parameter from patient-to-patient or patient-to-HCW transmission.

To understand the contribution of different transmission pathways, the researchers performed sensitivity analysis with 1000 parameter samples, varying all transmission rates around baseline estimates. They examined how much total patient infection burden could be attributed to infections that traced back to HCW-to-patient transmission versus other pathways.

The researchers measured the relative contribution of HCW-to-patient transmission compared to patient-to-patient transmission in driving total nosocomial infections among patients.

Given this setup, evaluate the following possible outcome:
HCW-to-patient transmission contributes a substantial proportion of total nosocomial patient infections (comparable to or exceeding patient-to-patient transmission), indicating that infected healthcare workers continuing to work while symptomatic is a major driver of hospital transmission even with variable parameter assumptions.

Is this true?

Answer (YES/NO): NO